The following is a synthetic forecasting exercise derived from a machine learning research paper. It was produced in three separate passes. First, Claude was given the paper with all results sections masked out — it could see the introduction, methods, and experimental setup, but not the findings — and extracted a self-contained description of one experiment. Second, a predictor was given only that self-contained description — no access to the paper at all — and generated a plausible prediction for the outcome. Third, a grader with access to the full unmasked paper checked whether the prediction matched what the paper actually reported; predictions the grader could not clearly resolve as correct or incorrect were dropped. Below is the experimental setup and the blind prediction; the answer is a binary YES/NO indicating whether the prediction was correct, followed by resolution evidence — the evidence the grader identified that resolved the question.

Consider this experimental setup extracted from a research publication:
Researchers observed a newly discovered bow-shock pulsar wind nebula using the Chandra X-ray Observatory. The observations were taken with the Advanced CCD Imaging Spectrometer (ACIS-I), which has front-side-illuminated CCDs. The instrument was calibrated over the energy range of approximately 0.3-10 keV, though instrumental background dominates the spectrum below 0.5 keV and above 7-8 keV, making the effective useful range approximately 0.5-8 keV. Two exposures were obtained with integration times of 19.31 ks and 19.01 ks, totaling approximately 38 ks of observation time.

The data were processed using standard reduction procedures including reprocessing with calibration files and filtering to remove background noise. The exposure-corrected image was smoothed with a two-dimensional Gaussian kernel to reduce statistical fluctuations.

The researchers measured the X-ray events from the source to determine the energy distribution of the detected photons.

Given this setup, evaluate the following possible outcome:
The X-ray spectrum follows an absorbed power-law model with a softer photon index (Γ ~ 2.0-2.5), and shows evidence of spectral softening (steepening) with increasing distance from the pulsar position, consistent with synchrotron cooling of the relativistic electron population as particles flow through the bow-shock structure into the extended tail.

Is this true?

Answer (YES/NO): NO